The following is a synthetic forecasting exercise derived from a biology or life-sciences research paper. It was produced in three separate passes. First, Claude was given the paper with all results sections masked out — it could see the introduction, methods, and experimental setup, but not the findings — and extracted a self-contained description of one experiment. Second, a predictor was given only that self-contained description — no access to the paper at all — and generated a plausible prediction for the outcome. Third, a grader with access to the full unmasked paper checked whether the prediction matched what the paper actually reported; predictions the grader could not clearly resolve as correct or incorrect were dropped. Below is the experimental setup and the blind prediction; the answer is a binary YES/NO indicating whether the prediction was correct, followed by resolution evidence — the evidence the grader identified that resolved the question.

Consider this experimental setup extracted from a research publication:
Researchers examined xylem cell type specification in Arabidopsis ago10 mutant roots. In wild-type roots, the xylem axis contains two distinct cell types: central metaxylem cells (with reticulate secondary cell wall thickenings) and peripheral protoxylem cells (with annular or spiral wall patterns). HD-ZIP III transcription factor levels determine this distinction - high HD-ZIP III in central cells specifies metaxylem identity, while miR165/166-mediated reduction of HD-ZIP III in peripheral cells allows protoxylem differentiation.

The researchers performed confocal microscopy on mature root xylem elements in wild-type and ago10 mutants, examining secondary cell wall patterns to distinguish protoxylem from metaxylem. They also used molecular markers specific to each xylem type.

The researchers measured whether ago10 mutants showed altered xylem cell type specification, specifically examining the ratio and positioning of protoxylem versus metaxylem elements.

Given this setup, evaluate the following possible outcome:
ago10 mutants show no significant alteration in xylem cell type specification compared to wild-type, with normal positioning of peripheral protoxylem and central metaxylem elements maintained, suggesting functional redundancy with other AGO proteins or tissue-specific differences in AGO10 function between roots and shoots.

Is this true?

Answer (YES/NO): NO